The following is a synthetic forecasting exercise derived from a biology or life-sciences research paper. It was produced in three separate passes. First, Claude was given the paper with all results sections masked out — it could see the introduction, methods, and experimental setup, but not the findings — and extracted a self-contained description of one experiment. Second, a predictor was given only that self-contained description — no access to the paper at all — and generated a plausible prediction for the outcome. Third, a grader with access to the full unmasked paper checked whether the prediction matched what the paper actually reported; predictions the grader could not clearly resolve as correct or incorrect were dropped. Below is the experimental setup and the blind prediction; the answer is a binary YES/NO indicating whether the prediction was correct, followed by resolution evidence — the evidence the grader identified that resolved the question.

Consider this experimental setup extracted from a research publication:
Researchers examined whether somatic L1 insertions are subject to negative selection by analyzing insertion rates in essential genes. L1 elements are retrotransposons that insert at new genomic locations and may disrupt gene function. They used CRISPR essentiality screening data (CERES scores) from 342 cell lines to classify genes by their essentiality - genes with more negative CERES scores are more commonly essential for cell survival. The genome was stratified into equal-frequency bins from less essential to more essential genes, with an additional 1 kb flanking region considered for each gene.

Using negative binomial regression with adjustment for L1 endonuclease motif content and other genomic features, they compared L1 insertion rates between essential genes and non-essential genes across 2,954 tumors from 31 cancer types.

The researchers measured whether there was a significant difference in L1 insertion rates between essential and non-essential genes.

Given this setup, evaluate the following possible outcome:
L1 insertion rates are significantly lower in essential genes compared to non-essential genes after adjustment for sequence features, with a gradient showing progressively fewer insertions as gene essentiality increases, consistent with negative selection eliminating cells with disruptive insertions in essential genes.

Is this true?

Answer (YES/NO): NO